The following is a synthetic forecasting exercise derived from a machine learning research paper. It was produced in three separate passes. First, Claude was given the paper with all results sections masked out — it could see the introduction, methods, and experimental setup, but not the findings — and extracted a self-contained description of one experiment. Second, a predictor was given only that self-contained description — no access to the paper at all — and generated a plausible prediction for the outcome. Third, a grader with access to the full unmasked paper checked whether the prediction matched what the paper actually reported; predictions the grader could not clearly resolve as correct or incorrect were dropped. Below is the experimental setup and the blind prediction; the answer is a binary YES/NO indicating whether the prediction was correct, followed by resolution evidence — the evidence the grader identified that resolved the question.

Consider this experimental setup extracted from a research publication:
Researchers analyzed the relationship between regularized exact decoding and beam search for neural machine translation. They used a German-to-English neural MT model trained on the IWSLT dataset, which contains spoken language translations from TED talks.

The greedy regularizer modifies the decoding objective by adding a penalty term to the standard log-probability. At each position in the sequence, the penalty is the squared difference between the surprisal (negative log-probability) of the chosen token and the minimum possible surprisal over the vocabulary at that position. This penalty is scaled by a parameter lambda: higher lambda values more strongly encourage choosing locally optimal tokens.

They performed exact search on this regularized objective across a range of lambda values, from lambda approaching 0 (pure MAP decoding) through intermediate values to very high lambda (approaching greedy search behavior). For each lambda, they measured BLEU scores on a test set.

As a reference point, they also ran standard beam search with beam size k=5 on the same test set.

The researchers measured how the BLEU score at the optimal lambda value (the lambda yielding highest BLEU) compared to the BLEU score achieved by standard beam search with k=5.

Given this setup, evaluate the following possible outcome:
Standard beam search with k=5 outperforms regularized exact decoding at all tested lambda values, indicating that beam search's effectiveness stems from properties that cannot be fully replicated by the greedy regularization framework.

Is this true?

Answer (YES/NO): NO